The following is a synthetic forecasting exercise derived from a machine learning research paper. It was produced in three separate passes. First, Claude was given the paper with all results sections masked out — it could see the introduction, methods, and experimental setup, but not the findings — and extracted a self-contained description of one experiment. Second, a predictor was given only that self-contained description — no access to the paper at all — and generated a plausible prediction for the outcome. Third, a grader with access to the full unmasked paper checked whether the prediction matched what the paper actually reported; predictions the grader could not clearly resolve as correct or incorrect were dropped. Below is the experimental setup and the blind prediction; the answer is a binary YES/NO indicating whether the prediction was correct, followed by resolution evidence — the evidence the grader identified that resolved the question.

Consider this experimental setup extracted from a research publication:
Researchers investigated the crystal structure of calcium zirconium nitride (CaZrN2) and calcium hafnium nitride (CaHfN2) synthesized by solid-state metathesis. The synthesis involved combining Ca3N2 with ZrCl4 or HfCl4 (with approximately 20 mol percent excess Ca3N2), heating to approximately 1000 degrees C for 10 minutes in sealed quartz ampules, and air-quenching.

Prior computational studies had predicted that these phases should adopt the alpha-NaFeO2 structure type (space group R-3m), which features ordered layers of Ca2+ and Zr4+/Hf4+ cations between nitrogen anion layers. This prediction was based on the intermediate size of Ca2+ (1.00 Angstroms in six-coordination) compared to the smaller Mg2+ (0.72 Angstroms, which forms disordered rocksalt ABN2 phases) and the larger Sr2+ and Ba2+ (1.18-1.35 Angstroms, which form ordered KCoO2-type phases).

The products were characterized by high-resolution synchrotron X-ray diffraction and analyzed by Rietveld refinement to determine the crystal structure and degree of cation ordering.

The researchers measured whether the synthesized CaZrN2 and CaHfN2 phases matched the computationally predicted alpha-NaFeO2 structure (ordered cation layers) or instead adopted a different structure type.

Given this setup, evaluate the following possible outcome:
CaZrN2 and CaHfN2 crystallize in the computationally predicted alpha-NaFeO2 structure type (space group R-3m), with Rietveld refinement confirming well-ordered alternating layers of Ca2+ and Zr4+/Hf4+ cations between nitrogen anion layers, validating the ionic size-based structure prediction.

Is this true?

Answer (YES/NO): NO